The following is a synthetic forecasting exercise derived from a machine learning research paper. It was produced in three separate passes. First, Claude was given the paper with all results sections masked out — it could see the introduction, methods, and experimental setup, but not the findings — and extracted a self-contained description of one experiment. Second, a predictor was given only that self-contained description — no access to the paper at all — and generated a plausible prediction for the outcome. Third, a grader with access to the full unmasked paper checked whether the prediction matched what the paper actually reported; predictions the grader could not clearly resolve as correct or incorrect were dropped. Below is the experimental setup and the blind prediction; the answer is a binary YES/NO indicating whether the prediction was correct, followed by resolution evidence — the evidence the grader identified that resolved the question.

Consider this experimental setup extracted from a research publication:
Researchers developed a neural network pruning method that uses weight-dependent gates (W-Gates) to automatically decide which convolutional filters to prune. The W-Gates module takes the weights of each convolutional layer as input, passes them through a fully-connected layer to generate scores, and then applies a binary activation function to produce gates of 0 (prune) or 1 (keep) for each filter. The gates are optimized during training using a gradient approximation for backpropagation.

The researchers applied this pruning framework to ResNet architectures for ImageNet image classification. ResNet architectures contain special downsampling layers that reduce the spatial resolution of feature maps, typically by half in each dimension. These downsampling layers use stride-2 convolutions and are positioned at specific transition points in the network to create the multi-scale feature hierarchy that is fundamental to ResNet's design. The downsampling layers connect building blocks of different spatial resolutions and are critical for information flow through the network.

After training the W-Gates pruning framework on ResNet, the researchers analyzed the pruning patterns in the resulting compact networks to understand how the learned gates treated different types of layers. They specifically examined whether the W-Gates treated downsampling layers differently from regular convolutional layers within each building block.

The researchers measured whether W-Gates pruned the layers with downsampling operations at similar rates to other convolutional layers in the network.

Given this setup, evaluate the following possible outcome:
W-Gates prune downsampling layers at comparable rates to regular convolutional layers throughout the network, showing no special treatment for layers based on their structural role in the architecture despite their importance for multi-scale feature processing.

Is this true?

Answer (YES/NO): NO